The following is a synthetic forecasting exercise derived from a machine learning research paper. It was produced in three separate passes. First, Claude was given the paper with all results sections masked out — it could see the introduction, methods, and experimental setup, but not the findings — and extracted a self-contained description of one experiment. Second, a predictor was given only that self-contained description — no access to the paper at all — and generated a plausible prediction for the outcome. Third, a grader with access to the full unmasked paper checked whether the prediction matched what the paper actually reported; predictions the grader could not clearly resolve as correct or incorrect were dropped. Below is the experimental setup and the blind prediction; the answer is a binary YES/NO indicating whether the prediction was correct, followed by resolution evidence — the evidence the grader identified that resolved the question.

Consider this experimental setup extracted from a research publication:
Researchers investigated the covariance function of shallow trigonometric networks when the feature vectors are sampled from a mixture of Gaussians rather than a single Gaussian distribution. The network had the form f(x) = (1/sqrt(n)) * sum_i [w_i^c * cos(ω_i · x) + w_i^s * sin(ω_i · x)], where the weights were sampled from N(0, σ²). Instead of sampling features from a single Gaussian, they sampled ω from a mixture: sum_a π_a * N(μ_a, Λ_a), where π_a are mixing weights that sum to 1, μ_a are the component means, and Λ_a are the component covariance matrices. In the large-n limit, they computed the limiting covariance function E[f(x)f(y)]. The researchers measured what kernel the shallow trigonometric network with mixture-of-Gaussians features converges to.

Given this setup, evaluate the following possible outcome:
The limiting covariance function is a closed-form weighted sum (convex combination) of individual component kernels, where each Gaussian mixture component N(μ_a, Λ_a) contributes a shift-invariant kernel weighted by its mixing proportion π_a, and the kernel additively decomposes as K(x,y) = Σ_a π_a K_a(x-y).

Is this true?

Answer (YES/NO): YES